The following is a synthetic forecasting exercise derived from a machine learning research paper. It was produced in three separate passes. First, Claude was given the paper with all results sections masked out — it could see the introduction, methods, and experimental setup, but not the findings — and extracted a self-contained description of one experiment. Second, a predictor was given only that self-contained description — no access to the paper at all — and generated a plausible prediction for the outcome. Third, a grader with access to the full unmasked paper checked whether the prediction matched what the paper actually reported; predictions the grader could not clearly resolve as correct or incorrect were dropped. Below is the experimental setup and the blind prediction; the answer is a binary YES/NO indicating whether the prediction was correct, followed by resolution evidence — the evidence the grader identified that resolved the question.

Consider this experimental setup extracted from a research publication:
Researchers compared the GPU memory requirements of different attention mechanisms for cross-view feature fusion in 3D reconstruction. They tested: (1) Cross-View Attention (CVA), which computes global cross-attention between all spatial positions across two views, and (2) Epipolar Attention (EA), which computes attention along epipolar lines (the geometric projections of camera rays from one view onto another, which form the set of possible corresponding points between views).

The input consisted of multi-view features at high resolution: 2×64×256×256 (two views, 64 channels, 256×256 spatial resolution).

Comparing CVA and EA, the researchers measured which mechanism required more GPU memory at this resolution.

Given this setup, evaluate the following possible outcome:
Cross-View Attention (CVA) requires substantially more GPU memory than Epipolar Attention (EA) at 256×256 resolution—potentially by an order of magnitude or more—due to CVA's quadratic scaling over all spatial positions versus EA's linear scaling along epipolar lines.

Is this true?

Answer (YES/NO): NO